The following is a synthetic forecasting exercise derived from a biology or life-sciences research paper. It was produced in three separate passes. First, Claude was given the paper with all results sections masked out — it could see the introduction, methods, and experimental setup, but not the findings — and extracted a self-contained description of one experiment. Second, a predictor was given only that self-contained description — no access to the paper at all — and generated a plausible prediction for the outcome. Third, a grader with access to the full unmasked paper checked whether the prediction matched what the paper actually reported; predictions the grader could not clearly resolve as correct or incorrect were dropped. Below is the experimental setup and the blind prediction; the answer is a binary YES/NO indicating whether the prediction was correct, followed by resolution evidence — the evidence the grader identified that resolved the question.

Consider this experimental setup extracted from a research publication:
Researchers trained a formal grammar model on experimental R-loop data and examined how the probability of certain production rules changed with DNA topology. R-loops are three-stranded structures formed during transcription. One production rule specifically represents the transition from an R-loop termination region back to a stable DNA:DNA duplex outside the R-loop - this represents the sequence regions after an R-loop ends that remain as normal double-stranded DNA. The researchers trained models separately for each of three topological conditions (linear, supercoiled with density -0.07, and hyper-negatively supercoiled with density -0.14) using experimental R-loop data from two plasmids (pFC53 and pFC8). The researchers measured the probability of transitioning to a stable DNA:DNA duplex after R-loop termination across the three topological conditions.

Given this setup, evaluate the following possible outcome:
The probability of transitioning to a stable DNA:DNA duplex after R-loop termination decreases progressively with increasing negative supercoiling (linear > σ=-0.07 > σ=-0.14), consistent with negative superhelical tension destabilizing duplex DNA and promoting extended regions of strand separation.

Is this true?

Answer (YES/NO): NO